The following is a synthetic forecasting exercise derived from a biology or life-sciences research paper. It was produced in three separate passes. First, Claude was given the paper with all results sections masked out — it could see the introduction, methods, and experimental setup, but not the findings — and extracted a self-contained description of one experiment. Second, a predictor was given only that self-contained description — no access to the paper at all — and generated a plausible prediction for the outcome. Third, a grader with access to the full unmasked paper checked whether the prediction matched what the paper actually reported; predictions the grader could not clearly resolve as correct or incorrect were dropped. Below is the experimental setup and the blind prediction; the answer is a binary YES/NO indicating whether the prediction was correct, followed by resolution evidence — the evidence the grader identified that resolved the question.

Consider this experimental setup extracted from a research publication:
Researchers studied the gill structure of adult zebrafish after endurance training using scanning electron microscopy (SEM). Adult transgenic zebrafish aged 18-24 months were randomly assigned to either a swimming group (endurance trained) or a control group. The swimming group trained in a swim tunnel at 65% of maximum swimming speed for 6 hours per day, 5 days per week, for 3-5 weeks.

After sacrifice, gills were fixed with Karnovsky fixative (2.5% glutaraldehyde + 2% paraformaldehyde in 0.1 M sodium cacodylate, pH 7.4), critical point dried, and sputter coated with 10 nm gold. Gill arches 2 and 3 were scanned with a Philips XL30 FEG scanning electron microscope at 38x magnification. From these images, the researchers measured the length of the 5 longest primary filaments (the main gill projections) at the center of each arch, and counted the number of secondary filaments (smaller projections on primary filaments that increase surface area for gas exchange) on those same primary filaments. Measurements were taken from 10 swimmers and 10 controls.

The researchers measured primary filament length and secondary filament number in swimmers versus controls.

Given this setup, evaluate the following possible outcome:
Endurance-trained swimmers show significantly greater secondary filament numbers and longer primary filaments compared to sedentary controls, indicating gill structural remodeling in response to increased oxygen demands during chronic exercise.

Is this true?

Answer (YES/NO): YES